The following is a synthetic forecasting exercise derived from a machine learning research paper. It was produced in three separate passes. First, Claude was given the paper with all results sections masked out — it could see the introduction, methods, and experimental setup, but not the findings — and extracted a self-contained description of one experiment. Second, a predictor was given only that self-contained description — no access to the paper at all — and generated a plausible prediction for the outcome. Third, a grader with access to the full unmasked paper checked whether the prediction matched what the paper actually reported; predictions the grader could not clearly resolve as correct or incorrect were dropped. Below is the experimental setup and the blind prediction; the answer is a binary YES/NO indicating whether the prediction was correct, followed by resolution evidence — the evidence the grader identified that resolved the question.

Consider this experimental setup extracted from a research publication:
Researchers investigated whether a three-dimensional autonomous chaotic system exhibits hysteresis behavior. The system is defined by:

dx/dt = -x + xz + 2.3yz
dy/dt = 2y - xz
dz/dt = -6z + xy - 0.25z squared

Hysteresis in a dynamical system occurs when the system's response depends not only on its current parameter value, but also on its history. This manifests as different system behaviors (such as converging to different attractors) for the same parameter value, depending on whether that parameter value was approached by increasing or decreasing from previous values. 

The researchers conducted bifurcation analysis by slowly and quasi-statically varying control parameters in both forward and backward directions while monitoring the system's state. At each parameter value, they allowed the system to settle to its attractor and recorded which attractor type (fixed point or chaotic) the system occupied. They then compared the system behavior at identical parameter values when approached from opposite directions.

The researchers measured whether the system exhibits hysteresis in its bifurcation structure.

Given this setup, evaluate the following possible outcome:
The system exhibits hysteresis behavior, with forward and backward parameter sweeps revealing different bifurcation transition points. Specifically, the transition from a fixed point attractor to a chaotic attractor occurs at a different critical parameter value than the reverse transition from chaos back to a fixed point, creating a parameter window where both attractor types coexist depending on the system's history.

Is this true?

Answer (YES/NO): NO